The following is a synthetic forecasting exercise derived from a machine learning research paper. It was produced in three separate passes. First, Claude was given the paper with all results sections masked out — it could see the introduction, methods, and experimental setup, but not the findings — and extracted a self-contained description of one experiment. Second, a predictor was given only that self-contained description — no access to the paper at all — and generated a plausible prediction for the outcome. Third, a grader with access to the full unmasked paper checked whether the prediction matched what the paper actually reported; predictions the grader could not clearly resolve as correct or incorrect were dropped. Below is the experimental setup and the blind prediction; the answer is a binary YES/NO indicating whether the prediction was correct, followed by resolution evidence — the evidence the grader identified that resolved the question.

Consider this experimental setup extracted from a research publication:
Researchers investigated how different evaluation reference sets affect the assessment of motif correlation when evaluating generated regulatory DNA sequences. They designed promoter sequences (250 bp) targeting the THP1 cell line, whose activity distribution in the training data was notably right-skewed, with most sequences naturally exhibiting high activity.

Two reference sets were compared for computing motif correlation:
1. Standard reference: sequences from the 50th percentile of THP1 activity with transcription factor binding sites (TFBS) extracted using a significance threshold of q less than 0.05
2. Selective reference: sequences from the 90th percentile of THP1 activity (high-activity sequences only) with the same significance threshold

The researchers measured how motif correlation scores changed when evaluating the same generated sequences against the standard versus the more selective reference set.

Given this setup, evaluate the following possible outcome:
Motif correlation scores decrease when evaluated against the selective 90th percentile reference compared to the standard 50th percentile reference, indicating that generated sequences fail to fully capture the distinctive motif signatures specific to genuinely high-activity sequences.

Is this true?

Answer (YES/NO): NO